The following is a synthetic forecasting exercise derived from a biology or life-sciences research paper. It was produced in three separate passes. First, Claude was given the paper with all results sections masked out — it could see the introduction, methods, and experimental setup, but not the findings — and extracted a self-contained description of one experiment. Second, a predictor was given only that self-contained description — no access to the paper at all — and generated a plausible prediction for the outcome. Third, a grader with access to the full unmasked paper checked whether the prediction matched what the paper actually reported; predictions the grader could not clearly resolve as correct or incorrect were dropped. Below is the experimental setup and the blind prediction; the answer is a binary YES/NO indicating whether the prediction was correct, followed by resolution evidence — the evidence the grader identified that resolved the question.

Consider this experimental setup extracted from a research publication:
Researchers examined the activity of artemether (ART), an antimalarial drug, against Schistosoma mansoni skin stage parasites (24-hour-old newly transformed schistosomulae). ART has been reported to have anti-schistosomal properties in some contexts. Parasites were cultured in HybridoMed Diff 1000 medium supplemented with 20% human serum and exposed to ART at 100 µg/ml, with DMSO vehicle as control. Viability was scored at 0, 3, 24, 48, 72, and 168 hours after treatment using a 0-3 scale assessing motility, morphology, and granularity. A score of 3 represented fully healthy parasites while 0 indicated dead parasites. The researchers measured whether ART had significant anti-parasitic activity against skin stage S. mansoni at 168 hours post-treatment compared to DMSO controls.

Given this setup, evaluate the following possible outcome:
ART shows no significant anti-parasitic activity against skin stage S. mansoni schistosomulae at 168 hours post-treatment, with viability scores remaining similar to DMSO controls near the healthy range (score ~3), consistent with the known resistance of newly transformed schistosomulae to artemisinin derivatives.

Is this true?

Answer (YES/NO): YES